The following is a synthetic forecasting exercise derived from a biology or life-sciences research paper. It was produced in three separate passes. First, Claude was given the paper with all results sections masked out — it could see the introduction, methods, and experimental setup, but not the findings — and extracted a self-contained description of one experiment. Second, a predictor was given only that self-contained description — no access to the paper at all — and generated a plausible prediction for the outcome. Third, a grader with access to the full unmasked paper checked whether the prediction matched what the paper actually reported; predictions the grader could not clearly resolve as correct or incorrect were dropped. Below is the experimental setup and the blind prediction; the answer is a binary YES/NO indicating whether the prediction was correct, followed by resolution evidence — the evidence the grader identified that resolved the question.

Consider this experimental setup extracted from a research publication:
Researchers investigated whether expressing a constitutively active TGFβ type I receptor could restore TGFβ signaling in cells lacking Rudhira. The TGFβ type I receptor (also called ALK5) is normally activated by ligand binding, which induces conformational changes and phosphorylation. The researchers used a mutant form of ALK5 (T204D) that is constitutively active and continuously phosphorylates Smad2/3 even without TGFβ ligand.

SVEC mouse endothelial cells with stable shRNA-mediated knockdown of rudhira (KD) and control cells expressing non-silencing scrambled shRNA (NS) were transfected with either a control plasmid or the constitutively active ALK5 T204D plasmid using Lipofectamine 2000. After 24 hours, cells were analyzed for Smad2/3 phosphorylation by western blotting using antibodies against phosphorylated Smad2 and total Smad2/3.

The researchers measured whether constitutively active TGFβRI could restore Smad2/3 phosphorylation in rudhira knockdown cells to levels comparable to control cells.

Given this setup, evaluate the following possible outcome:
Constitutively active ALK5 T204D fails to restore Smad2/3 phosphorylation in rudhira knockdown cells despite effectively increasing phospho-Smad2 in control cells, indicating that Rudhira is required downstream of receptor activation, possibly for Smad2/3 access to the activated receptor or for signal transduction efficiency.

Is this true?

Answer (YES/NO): YES